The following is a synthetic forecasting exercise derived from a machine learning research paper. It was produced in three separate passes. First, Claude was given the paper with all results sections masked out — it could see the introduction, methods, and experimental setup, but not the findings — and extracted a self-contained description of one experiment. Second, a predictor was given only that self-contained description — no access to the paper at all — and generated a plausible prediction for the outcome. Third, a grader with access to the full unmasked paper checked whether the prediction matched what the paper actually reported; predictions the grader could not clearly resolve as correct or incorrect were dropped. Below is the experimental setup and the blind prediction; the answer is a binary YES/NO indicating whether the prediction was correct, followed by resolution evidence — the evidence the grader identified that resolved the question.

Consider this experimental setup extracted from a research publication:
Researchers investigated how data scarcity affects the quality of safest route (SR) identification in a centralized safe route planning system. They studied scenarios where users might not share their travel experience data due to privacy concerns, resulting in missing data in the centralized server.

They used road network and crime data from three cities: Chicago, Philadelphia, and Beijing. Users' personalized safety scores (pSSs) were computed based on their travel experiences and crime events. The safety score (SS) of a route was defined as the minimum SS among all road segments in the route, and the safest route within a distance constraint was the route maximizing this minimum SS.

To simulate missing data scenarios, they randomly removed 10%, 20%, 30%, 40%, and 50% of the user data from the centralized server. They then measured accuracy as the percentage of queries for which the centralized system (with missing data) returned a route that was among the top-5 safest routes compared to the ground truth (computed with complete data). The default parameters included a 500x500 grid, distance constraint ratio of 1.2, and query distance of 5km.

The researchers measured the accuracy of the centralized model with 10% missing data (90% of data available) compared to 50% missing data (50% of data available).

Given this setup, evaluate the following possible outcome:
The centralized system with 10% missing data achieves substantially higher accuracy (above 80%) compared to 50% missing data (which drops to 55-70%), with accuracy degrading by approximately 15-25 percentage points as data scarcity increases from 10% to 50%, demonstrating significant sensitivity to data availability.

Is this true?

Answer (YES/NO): NO